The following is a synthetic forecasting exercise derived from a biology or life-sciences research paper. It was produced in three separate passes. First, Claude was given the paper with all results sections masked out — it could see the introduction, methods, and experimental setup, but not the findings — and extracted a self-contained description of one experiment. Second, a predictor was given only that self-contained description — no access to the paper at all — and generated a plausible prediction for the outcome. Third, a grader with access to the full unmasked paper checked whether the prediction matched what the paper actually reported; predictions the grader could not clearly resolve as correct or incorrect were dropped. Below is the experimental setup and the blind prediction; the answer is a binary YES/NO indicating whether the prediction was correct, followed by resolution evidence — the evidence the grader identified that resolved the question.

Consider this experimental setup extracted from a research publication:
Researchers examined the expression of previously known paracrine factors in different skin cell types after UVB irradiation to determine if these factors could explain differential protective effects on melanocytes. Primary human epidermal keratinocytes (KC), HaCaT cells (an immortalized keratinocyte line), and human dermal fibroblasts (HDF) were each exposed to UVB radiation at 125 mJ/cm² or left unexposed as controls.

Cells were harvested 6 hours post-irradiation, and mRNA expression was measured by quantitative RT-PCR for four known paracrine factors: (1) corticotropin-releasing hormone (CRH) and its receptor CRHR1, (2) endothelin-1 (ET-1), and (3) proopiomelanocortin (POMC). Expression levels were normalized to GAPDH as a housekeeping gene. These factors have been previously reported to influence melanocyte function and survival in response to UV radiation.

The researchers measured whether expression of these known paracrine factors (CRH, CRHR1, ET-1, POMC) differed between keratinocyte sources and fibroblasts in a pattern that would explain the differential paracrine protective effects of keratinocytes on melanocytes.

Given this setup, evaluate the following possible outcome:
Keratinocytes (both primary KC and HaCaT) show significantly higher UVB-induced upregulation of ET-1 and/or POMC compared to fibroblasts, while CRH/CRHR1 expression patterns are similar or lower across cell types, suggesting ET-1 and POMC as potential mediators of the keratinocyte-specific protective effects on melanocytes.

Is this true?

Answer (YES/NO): NO